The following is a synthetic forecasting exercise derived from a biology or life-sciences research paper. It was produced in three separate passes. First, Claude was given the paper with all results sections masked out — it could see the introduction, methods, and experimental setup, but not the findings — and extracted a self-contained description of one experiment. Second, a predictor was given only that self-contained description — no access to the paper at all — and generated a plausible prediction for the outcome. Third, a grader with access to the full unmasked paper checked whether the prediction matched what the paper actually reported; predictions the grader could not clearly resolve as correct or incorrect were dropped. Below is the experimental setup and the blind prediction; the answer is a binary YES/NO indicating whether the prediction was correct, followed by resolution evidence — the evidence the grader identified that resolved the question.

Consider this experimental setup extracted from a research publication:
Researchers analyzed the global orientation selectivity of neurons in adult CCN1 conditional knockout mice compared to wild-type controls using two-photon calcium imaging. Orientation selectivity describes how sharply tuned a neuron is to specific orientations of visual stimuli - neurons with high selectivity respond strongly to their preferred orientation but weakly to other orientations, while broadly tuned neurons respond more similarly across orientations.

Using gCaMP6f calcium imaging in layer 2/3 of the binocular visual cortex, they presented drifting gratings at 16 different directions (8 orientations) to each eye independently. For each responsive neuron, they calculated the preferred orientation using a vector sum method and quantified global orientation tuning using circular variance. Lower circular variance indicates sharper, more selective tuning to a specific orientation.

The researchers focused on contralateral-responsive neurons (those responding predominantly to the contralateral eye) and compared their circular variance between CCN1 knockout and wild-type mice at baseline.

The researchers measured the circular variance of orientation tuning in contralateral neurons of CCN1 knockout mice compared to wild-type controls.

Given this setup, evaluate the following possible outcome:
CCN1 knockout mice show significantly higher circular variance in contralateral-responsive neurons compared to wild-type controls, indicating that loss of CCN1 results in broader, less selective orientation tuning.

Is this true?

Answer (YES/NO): NO